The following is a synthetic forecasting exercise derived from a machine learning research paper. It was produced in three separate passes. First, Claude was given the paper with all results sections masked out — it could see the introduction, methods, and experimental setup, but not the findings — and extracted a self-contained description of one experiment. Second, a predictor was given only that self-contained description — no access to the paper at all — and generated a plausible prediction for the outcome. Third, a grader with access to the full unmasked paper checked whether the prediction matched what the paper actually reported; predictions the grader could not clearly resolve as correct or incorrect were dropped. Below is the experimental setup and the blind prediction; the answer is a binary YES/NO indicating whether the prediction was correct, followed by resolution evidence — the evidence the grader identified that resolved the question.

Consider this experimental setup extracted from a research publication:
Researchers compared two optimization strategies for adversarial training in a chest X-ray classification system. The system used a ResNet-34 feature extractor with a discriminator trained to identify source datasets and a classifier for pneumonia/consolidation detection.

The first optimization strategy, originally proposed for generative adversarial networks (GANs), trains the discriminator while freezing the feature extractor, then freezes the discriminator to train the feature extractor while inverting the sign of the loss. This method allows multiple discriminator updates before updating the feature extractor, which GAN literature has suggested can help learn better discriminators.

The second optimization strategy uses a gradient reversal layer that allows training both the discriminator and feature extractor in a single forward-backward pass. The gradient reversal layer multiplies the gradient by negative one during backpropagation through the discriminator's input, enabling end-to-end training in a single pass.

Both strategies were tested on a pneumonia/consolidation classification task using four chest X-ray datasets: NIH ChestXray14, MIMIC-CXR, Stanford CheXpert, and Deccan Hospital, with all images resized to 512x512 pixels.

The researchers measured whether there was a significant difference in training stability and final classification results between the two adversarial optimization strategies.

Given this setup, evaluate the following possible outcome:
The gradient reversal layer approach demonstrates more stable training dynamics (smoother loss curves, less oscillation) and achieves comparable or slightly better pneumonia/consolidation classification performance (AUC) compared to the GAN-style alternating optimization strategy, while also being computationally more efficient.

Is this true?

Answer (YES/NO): NO